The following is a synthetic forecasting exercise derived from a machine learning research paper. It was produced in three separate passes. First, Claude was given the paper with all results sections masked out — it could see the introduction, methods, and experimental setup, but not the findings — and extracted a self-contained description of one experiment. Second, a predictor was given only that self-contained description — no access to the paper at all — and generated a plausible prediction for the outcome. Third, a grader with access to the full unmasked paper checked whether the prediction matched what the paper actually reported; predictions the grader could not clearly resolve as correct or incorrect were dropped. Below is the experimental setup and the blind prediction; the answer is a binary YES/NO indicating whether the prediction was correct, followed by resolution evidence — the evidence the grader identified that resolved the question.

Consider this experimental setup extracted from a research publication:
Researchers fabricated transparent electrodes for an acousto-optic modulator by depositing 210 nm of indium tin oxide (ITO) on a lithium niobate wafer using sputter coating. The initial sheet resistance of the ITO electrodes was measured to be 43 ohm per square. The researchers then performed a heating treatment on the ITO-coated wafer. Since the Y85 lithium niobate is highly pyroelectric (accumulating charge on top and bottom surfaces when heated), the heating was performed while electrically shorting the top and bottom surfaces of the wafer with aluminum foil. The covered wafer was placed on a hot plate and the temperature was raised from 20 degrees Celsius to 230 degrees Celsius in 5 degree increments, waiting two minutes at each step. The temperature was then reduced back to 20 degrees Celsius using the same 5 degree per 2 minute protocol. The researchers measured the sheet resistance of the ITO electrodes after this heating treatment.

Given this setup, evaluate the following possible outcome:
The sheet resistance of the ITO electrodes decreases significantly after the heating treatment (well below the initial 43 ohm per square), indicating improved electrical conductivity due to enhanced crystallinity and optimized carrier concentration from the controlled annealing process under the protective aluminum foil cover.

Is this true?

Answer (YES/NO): YES